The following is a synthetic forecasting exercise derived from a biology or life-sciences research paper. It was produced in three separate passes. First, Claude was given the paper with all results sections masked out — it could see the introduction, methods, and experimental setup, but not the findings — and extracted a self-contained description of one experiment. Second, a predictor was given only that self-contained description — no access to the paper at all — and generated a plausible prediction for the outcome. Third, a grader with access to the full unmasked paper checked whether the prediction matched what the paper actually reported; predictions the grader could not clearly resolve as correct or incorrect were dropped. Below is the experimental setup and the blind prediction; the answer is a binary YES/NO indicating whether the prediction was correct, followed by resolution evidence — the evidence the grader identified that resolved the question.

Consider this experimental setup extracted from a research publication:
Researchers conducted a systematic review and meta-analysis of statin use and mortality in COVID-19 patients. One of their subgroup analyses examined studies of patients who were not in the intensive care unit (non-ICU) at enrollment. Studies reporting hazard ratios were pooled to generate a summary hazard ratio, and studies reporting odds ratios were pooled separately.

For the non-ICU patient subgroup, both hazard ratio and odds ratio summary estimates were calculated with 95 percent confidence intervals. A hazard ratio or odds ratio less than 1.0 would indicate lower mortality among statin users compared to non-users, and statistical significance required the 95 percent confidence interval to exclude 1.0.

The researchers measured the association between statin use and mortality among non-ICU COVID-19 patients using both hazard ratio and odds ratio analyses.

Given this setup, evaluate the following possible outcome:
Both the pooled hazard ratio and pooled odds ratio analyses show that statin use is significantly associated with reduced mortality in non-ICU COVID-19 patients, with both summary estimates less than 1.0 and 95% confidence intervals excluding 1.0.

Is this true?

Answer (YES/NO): YES